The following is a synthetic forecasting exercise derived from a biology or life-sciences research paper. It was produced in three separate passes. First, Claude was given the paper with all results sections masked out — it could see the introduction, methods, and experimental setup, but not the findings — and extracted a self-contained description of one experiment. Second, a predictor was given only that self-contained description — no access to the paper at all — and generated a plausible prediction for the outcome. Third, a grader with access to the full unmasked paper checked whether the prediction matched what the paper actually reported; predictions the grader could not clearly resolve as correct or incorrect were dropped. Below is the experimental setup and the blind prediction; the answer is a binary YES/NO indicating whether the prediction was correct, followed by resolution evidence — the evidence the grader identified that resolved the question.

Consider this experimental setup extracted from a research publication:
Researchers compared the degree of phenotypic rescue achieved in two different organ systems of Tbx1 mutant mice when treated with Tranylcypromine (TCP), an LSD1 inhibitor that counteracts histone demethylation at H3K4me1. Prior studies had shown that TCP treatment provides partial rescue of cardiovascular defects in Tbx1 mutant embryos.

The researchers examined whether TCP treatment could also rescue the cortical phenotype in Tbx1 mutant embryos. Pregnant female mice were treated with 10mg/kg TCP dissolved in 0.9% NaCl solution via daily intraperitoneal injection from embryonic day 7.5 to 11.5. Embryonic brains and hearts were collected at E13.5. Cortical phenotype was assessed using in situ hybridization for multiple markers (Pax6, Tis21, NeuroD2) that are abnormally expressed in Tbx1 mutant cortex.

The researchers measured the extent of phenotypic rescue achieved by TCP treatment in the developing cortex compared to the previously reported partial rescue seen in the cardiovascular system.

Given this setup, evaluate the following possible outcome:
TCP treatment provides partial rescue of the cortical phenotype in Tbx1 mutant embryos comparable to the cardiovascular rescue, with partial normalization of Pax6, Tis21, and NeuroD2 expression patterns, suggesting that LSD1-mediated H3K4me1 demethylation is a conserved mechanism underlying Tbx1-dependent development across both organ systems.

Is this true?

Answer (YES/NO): NO